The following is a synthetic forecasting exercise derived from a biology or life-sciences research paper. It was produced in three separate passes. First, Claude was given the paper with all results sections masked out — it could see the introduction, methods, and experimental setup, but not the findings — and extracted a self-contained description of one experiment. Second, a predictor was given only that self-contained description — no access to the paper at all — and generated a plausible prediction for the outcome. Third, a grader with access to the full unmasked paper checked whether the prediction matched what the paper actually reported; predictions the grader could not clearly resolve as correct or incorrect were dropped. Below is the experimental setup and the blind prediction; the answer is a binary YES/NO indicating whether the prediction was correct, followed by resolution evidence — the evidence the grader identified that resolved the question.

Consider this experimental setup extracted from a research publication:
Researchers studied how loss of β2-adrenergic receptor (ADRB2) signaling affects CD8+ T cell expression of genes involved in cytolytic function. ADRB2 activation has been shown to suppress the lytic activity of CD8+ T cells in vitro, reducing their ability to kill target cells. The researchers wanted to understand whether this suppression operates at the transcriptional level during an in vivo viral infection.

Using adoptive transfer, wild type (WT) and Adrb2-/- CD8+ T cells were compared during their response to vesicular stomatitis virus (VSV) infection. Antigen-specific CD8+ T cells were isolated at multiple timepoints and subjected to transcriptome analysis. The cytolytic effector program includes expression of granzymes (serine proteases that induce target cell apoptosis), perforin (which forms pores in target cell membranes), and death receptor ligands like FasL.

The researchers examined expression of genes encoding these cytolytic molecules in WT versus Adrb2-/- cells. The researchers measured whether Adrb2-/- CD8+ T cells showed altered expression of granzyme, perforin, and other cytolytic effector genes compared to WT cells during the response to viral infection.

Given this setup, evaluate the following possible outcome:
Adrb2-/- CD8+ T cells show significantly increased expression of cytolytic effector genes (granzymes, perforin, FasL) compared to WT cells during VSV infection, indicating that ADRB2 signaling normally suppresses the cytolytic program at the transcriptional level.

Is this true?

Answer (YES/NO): NO